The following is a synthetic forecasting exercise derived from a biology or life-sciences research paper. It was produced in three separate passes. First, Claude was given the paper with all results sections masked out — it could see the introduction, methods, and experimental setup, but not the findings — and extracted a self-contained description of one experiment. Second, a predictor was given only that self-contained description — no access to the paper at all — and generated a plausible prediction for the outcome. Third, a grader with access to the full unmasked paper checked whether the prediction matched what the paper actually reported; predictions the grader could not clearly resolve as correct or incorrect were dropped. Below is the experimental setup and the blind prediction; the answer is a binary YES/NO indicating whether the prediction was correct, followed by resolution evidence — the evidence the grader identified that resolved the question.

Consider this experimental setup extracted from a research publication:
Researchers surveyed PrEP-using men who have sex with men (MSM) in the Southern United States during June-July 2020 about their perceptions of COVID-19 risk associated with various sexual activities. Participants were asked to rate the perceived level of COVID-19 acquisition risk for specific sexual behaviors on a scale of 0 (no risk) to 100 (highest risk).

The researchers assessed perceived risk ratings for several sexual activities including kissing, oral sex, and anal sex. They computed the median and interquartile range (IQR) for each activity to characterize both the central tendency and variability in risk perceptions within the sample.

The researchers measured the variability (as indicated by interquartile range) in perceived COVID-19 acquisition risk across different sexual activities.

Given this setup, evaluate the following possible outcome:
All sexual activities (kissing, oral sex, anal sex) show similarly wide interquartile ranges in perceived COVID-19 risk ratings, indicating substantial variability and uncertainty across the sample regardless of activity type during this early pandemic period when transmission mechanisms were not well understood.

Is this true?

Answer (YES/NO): NO